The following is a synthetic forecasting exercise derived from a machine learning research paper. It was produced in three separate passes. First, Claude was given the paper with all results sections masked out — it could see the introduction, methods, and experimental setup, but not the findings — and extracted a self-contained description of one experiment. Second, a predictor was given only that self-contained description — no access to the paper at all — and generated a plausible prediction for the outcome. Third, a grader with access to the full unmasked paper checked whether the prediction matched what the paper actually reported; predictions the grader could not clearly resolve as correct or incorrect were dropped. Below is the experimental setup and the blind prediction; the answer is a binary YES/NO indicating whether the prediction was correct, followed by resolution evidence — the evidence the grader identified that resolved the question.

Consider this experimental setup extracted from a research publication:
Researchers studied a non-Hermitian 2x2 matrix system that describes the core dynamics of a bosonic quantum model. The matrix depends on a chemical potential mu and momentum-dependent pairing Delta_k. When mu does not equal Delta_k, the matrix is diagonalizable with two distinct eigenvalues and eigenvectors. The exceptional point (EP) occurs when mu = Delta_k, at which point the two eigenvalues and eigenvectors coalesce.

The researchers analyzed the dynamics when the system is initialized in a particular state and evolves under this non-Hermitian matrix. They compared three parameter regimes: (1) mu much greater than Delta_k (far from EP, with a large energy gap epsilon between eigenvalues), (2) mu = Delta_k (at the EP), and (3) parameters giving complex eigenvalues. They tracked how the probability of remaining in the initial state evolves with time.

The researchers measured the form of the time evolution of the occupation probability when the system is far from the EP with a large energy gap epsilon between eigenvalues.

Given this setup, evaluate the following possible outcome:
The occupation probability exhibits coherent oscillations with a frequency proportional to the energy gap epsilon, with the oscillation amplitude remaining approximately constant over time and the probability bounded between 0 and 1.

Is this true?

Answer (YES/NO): YES